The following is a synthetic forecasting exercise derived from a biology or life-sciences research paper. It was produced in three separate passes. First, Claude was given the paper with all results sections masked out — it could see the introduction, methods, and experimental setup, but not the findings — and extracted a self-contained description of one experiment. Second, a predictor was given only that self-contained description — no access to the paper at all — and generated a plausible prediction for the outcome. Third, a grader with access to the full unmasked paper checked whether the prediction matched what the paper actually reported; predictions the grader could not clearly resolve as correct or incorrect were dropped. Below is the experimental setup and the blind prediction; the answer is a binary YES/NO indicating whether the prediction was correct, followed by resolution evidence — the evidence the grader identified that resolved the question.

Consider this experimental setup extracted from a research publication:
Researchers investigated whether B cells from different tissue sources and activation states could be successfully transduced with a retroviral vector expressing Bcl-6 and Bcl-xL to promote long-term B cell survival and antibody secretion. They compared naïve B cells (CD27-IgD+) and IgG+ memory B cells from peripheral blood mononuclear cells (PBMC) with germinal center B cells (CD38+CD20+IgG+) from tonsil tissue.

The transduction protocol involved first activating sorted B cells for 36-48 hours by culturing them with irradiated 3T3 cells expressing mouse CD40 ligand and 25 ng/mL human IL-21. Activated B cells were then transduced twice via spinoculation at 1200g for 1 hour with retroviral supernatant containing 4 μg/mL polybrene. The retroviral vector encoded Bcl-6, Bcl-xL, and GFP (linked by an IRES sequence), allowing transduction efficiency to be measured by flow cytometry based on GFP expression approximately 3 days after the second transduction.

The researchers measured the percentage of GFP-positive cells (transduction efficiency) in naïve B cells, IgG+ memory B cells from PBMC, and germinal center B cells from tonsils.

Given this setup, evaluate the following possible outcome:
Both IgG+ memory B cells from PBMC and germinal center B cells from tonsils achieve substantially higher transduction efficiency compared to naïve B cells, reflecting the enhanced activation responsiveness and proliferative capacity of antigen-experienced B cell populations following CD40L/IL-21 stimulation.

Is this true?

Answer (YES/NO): NO